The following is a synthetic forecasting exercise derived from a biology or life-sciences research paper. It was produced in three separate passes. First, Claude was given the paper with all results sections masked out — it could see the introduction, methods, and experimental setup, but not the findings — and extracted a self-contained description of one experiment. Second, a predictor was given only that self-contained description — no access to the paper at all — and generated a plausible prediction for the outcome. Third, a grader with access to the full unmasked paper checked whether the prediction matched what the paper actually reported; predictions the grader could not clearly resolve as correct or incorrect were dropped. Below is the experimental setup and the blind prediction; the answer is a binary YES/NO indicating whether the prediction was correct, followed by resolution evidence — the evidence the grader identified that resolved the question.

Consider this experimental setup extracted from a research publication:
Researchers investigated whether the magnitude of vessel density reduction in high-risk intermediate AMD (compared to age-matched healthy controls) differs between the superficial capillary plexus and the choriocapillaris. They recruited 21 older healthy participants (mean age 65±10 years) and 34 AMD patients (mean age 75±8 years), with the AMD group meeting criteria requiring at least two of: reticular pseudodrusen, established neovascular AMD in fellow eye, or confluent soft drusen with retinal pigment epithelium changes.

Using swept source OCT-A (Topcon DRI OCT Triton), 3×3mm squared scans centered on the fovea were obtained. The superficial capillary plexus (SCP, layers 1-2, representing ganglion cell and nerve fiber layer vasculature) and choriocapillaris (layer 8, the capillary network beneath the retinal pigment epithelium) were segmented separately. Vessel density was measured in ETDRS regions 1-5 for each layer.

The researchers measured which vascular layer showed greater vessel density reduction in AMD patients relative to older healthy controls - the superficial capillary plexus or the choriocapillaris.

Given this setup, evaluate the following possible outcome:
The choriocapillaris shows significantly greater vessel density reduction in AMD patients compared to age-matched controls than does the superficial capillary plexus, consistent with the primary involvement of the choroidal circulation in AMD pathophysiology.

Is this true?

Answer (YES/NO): YES